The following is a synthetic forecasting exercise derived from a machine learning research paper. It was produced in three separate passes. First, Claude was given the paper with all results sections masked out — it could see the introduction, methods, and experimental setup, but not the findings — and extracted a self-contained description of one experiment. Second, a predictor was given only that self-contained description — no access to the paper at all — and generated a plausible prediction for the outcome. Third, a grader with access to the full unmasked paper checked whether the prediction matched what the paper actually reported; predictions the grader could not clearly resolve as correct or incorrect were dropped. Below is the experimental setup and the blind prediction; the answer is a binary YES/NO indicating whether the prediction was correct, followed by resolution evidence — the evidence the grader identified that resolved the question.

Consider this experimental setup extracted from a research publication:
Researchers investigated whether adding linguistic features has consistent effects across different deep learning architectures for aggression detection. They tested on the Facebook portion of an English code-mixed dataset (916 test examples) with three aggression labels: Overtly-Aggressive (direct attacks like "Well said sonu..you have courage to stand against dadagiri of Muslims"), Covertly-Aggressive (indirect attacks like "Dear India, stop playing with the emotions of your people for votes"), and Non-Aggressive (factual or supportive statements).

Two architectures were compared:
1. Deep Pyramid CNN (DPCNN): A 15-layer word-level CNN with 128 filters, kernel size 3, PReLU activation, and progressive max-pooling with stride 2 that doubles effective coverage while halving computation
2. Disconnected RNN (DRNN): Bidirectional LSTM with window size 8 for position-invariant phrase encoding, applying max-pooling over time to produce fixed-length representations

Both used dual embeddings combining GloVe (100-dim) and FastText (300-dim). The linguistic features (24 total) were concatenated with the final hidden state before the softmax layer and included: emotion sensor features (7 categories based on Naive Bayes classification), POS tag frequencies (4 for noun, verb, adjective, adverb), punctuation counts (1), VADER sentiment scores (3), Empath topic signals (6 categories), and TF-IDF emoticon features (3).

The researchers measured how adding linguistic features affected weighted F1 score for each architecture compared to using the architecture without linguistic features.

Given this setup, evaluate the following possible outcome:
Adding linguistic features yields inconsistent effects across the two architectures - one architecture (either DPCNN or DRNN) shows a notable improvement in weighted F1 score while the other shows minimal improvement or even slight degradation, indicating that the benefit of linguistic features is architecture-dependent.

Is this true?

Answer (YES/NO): YES